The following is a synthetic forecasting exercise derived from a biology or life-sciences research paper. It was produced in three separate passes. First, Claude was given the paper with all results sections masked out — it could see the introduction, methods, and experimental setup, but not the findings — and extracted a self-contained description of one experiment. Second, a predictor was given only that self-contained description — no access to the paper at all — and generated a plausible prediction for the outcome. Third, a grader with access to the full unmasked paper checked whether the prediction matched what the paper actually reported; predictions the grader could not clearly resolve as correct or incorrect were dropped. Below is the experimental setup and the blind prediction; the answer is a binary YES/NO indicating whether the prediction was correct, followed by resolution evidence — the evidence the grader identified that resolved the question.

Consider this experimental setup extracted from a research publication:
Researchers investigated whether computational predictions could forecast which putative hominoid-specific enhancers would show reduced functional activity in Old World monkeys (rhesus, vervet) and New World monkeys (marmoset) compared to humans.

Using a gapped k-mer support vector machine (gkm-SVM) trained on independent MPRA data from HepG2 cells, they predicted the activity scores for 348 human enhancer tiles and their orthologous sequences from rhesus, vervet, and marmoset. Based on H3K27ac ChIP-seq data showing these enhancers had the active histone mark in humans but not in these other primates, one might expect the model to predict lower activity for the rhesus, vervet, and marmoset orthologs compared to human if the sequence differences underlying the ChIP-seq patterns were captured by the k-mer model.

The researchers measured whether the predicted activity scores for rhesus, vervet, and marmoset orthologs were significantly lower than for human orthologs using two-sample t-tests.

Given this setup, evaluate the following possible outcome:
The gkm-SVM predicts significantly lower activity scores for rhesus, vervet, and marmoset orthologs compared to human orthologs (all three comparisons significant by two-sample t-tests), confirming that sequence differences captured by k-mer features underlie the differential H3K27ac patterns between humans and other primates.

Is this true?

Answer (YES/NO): NO